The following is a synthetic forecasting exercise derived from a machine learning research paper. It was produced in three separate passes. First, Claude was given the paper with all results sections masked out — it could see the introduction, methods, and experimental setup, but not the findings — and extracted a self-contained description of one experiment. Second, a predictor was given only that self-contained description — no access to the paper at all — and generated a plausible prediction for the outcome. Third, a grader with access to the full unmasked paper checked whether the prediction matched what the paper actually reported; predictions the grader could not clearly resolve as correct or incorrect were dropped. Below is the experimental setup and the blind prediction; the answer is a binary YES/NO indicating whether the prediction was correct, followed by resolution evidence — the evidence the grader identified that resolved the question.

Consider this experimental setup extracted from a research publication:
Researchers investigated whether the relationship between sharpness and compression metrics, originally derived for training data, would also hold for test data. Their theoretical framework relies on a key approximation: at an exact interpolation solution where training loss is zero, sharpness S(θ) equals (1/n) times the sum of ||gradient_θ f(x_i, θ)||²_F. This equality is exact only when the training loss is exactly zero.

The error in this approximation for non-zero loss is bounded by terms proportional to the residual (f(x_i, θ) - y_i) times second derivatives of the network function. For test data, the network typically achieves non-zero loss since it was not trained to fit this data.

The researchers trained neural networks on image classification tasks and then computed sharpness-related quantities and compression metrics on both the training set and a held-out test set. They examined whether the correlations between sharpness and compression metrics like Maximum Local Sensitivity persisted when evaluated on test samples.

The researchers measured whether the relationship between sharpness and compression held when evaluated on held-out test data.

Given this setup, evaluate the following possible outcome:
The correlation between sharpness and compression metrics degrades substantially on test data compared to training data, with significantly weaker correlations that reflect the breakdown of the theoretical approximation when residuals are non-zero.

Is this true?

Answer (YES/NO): NO